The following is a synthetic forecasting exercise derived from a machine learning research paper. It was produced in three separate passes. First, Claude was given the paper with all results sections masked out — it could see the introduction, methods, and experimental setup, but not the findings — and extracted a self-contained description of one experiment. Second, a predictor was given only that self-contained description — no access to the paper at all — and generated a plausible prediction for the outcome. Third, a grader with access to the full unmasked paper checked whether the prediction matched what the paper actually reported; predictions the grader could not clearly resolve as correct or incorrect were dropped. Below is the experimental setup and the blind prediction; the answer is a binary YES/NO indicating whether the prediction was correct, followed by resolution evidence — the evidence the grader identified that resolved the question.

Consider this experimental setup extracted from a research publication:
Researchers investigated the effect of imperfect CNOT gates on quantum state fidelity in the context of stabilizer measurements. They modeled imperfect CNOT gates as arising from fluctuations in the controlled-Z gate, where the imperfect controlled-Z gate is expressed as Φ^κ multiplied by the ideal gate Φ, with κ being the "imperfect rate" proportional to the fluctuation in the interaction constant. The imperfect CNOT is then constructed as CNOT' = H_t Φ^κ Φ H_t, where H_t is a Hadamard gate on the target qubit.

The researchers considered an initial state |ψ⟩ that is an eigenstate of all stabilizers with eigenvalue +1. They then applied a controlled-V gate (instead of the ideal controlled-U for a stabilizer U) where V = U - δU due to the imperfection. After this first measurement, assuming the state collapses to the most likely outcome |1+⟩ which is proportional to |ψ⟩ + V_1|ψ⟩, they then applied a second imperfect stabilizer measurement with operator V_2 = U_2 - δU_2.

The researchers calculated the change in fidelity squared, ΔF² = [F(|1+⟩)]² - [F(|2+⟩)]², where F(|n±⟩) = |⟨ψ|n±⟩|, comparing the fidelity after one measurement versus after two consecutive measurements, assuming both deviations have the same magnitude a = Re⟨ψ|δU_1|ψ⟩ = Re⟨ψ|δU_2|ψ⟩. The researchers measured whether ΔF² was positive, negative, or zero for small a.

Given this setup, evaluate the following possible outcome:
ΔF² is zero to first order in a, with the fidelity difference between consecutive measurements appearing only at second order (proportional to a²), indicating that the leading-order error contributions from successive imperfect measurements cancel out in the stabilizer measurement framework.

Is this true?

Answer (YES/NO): NO